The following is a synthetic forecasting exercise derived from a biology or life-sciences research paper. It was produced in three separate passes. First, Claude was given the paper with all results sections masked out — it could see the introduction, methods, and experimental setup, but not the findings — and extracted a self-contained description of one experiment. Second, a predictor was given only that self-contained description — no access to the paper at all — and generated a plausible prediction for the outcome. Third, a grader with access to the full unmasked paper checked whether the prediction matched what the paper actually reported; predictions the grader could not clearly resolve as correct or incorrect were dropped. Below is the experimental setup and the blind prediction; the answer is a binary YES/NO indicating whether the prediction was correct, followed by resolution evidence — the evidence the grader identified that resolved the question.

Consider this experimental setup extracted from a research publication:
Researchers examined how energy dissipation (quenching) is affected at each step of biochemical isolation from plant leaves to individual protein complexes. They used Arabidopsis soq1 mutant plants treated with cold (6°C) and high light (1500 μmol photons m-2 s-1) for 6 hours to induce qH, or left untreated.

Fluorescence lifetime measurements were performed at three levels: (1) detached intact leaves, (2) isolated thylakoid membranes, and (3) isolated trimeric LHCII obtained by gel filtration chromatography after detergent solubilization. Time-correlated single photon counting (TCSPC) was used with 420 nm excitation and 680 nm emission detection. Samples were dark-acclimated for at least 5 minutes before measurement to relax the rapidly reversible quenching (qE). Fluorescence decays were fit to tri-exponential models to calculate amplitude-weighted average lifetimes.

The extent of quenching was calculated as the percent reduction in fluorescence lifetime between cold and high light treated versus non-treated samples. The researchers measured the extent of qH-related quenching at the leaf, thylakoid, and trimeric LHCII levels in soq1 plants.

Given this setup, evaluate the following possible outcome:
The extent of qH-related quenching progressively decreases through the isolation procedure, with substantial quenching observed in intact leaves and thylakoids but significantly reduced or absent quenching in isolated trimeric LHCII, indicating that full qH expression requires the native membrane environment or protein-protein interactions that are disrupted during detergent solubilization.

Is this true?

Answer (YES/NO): YES